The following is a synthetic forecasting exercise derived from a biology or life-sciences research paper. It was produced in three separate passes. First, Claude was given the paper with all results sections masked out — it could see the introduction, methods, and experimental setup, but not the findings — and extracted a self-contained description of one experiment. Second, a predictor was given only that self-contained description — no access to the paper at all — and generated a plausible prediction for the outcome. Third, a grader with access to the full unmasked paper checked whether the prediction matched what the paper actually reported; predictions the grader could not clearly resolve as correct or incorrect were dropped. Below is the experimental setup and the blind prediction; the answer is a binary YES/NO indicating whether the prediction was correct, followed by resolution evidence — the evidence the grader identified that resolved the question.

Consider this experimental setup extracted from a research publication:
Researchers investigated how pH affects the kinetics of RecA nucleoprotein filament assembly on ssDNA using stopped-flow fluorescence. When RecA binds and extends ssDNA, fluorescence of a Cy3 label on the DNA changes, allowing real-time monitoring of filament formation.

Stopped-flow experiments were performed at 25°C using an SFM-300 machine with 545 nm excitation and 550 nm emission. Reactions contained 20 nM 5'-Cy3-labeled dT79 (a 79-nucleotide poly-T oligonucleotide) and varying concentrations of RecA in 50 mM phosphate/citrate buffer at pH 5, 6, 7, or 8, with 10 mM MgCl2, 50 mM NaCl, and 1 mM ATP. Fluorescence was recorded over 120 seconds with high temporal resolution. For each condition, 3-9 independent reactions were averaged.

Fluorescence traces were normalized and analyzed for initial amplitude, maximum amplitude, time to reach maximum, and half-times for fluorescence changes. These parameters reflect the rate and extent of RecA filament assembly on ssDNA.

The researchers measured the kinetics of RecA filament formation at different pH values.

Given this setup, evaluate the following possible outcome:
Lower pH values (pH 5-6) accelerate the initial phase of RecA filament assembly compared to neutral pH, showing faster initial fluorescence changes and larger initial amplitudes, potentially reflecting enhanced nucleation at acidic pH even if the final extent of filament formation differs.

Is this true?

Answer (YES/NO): YES